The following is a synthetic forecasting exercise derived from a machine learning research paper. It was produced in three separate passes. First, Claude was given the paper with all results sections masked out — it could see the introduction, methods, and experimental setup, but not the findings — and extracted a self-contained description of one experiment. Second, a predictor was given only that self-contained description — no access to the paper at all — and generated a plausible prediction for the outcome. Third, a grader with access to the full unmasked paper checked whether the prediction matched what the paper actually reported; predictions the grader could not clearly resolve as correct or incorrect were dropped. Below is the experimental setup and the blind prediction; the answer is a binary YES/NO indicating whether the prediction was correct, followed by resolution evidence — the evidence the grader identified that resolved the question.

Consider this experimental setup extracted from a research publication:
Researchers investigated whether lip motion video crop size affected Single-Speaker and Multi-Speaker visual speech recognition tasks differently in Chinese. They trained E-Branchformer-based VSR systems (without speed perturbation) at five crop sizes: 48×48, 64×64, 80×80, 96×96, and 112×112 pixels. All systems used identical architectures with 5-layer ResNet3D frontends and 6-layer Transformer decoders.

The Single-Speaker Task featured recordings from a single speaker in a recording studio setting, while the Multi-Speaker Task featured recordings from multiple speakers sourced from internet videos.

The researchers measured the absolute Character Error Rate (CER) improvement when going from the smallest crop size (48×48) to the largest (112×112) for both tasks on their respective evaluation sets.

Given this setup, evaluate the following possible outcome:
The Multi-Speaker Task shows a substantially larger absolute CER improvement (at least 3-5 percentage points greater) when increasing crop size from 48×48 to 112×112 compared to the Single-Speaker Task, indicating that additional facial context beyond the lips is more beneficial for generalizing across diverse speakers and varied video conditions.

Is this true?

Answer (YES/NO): YES